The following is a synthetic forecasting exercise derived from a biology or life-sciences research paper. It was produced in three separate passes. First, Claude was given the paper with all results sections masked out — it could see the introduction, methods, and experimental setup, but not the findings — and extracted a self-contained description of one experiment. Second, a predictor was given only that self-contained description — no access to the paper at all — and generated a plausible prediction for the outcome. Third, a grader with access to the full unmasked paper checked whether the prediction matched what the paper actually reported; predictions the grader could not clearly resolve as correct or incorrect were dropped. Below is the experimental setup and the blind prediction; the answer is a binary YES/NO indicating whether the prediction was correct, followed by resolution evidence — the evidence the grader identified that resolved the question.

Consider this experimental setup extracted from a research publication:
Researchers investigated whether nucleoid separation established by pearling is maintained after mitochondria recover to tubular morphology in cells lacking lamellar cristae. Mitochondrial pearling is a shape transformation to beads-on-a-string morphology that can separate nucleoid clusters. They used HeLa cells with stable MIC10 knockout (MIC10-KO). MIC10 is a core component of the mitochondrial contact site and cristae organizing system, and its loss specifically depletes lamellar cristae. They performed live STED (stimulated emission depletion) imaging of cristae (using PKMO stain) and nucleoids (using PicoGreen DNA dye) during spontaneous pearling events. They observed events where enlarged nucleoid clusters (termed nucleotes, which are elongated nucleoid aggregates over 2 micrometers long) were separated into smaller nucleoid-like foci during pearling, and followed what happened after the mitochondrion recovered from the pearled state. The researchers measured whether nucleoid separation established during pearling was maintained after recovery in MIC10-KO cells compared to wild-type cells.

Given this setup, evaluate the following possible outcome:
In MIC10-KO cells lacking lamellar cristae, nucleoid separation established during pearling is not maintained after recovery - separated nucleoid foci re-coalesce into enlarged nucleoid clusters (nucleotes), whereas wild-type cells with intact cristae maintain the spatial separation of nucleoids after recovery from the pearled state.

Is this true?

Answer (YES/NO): YES